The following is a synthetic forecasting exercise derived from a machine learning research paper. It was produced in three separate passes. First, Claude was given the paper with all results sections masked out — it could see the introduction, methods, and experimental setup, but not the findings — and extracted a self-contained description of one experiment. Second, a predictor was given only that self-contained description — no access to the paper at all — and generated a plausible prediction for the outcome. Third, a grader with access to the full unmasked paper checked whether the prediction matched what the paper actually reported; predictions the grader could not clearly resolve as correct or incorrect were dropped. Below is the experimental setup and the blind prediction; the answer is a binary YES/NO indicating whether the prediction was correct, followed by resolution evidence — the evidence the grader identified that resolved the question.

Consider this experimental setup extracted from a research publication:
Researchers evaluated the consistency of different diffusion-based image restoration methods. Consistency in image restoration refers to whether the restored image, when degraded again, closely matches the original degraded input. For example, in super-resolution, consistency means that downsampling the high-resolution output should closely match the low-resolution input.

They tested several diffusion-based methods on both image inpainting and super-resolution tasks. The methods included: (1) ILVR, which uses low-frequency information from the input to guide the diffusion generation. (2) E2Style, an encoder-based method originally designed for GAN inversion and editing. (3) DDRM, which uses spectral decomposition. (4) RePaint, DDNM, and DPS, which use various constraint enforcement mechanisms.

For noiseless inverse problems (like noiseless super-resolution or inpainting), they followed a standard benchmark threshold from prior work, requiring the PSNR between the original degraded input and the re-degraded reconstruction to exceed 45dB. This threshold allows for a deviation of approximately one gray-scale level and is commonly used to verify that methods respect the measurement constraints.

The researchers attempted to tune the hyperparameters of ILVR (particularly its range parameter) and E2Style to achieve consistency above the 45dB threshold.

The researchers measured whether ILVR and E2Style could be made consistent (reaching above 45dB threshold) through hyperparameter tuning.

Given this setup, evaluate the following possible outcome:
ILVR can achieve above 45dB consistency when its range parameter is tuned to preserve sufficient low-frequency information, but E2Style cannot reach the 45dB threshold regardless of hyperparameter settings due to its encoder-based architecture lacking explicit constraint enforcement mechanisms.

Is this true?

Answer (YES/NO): NO